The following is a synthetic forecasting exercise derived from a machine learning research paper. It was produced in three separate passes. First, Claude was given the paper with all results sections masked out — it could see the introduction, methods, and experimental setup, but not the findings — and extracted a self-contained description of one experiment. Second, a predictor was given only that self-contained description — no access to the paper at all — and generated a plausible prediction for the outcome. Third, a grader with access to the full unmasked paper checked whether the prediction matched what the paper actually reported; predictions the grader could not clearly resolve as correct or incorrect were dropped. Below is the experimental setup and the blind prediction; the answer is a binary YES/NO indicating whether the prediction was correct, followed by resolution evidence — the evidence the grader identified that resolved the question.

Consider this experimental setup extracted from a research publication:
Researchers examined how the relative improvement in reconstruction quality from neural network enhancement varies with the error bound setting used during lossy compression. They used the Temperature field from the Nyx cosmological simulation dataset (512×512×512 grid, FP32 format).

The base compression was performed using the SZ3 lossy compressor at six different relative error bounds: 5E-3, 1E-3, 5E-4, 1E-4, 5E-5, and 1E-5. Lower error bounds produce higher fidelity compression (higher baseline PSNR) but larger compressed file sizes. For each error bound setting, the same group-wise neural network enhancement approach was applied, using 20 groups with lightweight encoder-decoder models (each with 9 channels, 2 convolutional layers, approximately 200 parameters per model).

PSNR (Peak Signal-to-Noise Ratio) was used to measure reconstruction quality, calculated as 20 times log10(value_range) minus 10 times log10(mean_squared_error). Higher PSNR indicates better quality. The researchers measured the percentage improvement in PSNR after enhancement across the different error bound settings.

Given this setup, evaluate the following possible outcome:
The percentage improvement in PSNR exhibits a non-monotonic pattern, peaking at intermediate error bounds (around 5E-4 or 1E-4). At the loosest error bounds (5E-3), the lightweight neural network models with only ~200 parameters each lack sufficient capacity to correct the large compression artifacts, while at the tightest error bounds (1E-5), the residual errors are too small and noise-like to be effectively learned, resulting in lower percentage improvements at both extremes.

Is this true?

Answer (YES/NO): NO